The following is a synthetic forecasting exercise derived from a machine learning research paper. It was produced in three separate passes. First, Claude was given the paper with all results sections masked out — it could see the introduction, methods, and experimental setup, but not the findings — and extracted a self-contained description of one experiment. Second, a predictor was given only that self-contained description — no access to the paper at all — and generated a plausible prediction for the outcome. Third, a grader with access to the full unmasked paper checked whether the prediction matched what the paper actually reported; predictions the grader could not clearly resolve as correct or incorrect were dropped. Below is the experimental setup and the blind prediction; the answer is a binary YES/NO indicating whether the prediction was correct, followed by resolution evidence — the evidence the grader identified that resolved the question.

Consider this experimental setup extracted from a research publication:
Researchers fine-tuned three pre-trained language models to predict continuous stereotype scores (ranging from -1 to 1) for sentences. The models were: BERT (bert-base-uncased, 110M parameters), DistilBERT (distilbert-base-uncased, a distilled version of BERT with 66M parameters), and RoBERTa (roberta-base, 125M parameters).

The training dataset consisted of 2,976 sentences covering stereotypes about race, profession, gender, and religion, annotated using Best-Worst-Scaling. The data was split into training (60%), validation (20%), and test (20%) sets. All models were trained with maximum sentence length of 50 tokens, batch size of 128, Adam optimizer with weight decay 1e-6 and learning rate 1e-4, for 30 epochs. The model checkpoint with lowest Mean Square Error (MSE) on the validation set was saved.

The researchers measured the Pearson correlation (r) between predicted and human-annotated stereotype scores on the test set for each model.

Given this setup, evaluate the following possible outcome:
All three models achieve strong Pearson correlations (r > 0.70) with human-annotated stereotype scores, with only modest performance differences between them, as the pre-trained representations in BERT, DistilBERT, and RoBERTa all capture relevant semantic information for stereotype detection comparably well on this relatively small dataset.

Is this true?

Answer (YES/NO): YES